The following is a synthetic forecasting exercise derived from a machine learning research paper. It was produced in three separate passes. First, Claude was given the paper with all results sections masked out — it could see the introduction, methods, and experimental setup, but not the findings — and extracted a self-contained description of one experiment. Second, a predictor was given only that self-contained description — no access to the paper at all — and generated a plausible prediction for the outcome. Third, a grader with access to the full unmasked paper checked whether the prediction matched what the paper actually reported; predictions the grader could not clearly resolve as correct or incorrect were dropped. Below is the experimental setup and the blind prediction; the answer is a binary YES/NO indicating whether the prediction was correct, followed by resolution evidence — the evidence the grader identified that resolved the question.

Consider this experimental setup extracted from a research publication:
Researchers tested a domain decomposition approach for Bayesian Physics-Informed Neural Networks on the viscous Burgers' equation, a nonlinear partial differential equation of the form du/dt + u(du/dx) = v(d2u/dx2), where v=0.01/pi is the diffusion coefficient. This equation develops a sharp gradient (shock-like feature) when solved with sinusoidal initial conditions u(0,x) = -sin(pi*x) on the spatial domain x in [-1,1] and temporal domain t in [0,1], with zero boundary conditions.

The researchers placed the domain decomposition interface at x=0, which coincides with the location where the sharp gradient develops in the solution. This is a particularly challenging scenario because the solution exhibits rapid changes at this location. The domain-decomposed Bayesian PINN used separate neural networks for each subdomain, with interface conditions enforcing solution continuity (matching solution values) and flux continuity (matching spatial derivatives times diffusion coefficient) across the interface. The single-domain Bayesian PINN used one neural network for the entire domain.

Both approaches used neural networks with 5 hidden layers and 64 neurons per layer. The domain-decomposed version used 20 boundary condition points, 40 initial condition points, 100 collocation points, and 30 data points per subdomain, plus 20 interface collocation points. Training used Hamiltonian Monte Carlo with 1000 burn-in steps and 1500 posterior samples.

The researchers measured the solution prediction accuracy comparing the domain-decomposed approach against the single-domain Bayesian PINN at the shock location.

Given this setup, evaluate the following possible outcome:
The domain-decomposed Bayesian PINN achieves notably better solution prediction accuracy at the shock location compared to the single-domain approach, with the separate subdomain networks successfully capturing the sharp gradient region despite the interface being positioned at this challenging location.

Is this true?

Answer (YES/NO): YES